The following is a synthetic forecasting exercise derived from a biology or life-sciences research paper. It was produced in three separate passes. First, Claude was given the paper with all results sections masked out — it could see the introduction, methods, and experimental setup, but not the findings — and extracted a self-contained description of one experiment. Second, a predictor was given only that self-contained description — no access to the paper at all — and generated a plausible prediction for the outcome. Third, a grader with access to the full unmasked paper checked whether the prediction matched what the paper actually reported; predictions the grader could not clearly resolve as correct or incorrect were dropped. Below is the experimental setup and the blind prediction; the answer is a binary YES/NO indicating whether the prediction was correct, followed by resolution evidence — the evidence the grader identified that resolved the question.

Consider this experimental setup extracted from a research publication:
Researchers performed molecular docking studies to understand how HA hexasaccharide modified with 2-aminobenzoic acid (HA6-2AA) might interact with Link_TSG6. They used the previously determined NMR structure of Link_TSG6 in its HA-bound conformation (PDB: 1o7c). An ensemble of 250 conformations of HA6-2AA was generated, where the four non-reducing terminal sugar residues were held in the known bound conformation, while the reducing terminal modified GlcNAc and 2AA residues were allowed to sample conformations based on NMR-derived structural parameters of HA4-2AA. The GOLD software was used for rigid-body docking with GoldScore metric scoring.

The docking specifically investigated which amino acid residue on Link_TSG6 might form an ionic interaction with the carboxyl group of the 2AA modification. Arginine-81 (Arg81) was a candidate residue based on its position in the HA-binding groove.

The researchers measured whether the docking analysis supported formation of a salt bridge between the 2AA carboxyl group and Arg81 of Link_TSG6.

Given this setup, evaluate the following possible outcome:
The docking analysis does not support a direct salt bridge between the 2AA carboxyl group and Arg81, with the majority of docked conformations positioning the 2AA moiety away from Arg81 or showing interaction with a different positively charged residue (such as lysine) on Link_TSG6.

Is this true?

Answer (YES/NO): NO